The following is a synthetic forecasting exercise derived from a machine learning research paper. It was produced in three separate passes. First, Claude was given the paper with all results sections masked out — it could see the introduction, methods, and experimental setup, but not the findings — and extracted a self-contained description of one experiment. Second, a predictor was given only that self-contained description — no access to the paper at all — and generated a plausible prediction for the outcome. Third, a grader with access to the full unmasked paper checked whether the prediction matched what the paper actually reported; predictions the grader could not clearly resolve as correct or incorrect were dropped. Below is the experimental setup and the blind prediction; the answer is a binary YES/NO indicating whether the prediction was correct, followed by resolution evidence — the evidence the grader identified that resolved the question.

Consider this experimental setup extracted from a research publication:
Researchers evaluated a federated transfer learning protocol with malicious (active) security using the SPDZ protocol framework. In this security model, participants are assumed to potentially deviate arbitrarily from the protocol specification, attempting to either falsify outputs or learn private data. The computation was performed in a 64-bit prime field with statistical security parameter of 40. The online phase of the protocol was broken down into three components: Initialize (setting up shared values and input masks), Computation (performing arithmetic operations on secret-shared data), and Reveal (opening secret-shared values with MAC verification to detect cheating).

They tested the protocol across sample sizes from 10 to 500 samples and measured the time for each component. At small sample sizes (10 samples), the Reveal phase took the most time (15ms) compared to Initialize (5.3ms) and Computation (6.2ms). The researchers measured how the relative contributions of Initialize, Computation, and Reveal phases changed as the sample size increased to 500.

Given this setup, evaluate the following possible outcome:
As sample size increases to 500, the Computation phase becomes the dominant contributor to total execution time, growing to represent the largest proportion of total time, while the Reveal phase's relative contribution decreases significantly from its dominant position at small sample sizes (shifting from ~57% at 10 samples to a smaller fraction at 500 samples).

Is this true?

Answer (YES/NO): YES